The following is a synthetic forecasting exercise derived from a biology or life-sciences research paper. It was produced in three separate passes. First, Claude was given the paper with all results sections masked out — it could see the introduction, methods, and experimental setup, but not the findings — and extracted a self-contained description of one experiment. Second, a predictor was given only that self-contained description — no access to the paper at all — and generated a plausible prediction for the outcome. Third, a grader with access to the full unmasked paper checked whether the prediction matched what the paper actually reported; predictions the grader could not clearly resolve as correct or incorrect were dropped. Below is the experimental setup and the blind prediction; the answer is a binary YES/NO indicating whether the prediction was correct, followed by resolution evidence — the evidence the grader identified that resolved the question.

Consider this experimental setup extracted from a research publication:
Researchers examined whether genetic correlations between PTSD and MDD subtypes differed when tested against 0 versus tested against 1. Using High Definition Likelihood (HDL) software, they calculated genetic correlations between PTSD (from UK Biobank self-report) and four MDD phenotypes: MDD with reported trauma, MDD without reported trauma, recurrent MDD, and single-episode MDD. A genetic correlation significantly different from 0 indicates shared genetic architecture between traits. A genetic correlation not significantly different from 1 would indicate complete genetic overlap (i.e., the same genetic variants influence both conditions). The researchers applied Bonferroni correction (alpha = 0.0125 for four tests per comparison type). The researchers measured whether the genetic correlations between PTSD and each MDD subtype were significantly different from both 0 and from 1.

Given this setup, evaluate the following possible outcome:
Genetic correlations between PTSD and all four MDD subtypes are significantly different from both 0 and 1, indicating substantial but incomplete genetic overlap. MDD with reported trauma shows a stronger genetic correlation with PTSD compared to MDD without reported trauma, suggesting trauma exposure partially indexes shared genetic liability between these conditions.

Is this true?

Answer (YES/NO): NO